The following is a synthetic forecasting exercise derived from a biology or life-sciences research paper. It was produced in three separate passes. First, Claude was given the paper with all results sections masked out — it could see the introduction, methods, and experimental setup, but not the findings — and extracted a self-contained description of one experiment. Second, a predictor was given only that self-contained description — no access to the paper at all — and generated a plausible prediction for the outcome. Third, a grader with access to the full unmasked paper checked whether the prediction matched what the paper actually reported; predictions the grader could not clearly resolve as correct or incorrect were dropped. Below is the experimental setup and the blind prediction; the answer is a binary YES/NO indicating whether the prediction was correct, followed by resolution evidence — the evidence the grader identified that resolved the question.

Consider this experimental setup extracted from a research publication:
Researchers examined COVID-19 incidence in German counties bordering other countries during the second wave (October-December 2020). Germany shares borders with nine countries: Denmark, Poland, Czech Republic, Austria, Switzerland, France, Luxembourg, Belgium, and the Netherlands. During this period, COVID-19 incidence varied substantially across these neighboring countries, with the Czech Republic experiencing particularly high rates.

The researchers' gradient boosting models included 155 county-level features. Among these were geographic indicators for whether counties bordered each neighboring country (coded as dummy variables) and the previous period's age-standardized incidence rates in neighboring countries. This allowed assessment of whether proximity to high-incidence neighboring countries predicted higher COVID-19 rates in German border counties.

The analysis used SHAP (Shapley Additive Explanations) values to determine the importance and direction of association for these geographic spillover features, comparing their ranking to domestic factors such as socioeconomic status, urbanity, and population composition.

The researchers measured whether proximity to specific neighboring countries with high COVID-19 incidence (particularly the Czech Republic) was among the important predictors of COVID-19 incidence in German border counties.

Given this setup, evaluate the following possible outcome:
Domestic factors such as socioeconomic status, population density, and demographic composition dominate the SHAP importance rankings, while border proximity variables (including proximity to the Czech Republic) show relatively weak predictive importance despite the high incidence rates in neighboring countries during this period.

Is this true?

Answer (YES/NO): NO